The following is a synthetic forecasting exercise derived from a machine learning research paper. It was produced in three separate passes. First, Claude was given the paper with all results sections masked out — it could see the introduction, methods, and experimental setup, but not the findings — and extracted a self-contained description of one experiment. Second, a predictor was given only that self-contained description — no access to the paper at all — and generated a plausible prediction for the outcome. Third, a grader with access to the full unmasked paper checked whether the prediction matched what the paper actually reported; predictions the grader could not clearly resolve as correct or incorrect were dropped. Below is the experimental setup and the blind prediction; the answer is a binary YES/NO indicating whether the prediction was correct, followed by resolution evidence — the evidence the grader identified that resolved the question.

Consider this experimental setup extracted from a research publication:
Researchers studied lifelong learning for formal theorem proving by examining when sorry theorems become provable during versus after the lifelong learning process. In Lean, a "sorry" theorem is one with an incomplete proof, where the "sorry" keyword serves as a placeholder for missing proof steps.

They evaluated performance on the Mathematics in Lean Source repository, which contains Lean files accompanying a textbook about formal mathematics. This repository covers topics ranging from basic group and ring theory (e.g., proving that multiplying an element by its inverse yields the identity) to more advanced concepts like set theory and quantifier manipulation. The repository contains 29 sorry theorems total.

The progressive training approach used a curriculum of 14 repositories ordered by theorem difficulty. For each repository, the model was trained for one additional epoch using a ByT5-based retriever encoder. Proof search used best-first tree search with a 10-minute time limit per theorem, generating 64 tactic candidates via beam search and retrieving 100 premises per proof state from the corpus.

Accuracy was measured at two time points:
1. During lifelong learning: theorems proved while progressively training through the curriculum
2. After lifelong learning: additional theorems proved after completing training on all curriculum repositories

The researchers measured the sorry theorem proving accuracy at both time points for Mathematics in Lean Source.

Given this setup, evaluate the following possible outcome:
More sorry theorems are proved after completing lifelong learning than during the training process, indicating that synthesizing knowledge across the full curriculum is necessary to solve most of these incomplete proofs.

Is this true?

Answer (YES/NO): NO